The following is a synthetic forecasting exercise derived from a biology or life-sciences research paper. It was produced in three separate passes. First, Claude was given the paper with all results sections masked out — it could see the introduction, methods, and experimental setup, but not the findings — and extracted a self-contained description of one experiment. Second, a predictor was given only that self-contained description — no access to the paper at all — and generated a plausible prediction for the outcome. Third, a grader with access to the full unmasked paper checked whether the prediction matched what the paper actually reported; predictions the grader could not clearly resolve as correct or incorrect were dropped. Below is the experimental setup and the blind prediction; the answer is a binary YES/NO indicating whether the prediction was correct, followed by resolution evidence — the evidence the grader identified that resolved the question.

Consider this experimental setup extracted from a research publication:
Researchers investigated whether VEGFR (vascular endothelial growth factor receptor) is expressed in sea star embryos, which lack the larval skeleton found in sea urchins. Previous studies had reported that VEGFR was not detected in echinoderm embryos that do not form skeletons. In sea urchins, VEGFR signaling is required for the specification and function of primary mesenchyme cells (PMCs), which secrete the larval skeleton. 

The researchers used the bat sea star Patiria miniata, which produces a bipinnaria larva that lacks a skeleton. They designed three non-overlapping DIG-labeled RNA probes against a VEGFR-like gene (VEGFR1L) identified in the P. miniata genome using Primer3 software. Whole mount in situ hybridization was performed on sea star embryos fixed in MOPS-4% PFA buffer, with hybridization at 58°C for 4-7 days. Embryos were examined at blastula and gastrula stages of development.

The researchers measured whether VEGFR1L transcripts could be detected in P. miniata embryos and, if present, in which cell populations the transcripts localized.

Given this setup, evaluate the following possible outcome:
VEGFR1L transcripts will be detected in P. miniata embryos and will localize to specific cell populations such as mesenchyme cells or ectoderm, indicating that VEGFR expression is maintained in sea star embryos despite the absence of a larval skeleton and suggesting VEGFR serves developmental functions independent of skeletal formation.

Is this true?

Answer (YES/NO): YES